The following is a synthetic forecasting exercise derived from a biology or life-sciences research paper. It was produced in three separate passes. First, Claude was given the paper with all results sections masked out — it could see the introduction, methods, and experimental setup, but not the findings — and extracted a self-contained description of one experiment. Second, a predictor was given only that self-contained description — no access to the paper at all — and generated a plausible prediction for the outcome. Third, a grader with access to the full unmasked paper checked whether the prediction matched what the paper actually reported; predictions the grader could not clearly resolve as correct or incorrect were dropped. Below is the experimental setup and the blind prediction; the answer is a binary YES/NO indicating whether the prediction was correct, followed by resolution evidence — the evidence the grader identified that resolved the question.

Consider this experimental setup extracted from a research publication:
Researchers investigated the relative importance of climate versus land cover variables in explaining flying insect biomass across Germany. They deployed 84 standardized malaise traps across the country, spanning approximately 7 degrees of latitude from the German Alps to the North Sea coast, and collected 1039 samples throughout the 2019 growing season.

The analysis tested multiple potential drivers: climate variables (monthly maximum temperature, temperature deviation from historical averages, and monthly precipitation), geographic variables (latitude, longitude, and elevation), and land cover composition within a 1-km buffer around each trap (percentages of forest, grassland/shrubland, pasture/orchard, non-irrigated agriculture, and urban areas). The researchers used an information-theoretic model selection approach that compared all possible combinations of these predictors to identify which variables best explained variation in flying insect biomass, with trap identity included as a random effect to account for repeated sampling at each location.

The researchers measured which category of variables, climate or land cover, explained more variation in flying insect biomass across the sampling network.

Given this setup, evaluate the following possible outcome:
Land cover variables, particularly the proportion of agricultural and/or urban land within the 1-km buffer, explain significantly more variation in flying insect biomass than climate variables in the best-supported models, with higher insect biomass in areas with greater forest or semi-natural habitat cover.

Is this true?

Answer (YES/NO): NO